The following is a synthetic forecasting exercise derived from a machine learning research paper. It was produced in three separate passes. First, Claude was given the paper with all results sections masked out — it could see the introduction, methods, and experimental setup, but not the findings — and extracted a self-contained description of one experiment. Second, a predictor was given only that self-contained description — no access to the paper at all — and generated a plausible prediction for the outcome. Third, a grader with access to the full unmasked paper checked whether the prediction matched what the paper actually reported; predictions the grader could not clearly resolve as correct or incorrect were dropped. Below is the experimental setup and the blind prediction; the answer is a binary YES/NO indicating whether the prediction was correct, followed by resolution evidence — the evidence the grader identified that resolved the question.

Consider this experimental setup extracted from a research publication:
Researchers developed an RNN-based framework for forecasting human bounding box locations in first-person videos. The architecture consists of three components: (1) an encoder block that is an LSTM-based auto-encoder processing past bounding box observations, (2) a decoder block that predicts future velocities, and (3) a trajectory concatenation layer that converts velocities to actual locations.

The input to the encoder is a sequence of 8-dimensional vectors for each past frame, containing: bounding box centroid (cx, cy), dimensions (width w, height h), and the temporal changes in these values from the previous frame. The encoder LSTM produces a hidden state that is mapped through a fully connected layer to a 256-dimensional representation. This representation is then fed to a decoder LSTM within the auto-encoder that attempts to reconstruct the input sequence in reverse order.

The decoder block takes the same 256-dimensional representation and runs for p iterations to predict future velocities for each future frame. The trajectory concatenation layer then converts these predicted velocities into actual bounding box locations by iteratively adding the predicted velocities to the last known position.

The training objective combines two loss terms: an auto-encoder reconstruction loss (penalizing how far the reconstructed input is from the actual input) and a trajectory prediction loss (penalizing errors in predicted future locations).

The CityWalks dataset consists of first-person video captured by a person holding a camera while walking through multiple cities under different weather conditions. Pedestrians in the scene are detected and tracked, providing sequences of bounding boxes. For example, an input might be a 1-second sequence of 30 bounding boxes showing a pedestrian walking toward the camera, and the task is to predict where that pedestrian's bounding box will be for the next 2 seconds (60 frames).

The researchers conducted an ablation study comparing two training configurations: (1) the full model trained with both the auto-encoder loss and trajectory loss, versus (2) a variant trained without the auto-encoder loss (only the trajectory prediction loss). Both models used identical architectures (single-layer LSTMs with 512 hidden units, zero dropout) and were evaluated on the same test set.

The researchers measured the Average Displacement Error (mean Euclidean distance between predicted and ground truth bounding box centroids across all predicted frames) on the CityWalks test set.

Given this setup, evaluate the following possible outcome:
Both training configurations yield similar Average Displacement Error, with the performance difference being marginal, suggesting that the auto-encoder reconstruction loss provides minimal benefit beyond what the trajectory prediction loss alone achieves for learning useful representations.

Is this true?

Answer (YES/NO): YES